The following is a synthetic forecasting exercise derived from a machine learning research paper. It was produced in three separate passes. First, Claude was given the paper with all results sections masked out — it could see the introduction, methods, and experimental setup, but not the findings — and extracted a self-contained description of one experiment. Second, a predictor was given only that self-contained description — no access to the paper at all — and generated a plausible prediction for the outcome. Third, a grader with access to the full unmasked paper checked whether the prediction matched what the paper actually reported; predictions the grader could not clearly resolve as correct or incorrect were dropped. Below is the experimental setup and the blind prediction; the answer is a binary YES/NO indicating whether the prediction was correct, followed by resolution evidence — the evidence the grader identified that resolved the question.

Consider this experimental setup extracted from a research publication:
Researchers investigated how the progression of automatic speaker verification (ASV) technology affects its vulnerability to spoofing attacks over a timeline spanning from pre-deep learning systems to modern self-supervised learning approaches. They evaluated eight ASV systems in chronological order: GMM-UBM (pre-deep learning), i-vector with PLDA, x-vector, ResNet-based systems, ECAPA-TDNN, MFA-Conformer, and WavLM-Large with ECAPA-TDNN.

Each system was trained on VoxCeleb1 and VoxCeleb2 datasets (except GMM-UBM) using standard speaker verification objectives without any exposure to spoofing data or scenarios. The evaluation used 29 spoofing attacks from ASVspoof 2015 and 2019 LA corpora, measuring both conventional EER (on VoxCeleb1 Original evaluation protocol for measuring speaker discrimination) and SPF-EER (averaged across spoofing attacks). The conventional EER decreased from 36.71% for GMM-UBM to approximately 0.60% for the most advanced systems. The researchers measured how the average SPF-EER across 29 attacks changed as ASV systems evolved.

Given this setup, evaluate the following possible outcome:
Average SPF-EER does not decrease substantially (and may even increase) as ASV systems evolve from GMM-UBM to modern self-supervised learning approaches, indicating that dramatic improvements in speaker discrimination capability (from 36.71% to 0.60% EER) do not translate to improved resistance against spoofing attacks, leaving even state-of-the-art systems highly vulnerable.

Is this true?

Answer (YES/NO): NO